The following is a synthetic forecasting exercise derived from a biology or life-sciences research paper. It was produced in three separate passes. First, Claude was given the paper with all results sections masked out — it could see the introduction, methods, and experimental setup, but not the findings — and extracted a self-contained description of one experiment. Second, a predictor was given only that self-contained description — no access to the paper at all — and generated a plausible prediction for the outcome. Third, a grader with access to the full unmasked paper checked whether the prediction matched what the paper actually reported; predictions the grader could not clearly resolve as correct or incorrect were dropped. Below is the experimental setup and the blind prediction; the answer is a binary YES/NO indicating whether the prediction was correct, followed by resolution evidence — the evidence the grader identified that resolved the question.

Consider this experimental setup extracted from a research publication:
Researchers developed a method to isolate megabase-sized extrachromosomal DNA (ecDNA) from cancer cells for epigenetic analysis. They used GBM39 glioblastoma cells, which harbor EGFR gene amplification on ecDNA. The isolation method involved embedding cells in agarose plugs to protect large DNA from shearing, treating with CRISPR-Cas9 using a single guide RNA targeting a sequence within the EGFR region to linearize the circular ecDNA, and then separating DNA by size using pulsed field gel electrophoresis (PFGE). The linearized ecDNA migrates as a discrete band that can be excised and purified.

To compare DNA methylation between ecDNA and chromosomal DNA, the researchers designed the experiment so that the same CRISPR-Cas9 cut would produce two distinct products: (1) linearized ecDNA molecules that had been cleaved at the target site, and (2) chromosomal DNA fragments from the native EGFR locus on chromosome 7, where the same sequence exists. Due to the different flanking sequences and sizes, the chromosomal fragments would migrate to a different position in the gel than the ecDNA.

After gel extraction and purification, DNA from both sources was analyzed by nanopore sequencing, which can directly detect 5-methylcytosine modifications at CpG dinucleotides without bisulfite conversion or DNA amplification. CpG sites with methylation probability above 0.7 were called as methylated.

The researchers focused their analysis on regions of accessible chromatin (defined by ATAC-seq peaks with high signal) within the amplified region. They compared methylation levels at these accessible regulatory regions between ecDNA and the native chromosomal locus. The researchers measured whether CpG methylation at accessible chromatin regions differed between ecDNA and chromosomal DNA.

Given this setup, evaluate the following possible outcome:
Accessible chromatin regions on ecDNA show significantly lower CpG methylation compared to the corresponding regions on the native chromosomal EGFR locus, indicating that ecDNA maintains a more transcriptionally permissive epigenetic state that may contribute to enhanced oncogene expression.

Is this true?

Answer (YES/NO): YES